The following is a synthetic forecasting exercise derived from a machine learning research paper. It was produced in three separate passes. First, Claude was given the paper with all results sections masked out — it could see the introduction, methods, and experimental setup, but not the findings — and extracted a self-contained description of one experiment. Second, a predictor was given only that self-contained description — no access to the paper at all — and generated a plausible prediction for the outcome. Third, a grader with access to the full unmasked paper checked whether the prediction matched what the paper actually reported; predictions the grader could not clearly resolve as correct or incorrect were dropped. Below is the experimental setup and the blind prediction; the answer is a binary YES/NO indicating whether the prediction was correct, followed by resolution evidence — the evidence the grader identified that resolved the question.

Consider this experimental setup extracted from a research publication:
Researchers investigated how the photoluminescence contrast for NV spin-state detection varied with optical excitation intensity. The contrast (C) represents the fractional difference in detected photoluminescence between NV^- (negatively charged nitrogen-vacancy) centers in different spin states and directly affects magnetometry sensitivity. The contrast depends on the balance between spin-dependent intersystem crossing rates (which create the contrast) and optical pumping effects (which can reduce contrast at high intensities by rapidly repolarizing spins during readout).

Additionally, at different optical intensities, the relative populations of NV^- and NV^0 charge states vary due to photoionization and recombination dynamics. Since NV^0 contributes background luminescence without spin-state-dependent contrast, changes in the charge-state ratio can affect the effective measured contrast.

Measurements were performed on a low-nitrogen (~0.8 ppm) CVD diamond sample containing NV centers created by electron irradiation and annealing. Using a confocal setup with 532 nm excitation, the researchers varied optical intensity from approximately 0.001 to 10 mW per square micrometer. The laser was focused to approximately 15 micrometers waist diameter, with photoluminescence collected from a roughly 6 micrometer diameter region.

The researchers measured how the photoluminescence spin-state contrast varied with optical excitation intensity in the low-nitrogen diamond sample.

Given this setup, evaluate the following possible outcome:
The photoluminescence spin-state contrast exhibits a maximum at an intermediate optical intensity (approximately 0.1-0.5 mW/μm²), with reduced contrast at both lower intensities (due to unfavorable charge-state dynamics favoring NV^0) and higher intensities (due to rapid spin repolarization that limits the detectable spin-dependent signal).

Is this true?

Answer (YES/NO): NO